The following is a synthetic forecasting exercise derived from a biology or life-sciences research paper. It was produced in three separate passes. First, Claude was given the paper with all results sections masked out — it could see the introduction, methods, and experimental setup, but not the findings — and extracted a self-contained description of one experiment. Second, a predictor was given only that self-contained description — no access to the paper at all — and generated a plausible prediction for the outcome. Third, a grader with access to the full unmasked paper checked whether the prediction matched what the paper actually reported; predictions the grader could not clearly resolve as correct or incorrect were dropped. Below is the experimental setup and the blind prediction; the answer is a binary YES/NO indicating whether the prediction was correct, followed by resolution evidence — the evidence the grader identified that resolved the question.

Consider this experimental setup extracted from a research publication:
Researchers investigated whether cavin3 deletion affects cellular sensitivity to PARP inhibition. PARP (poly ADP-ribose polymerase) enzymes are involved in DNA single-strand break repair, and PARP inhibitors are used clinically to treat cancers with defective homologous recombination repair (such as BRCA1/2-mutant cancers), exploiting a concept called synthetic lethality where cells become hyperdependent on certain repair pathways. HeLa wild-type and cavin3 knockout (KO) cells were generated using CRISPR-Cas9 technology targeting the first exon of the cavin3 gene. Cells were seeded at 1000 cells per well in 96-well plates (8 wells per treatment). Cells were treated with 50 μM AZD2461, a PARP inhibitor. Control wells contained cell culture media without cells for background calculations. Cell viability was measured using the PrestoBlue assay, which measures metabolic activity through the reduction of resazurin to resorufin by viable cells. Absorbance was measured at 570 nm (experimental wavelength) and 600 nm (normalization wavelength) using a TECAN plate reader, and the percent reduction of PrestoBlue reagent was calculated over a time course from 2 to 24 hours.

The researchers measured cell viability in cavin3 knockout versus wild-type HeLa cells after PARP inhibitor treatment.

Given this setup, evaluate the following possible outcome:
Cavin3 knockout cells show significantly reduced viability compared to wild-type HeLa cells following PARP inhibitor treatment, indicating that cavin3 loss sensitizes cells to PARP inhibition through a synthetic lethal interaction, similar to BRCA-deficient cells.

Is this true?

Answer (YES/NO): YES